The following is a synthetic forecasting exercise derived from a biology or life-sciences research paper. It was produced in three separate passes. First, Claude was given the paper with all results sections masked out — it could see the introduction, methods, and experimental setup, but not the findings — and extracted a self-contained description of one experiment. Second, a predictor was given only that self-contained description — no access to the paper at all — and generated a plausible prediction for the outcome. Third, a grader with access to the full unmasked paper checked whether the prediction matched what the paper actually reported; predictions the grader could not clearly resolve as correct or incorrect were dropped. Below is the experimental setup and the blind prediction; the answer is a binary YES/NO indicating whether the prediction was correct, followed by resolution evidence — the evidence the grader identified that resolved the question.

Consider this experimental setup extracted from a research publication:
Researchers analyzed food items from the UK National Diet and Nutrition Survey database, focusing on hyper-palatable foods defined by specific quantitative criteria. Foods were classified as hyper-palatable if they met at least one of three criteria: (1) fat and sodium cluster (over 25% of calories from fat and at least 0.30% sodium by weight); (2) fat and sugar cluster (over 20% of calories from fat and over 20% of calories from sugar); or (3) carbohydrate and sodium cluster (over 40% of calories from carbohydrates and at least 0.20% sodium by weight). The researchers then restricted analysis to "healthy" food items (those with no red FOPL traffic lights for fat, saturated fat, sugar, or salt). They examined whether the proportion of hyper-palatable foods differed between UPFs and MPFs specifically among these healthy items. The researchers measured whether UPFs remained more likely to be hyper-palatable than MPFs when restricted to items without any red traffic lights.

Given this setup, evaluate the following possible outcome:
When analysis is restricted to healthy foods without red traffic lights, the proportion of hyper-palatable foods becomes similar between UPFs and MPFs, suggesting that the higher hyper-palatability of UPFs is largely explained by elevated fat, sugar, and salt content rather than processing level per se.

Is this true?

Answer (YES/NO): NO